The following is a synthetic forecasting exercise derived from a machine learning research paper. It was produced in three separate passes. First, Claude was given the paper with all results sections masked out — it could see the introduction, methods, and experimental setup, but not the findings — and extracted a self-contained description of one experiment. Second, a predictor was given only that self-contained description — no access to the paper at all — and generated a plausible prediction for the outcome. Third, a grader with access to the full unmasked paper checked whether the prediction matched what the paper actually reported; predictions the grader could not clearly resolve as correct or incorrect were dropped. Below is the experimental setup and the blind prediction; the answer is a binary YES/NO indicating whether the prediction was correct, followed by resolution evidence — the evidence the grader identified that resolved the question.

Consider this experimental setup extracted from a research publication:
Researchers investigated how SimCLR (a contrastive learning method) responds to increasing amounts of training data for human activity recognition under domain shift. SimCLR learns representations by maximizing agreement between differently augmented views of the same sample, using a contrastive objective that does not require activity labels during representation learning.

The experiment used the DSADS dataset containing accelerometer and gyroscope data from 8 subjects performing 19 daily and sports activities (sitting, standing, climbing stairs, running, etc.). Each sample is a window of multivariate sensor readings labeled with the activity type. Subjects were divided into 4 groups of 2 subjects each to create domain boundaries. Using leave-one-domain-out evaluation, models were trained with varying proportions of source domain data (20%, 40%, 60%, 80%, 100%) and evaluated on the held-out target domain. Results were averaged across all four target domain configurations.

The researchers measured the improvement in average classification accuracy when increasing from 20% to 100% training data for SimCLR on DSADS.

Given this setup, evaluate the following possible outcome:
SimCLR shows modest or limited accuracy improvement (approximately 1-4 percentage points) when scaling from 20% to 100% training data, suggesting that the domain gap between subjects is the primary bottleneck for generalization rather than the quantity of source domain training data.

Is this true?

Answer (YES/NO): YES